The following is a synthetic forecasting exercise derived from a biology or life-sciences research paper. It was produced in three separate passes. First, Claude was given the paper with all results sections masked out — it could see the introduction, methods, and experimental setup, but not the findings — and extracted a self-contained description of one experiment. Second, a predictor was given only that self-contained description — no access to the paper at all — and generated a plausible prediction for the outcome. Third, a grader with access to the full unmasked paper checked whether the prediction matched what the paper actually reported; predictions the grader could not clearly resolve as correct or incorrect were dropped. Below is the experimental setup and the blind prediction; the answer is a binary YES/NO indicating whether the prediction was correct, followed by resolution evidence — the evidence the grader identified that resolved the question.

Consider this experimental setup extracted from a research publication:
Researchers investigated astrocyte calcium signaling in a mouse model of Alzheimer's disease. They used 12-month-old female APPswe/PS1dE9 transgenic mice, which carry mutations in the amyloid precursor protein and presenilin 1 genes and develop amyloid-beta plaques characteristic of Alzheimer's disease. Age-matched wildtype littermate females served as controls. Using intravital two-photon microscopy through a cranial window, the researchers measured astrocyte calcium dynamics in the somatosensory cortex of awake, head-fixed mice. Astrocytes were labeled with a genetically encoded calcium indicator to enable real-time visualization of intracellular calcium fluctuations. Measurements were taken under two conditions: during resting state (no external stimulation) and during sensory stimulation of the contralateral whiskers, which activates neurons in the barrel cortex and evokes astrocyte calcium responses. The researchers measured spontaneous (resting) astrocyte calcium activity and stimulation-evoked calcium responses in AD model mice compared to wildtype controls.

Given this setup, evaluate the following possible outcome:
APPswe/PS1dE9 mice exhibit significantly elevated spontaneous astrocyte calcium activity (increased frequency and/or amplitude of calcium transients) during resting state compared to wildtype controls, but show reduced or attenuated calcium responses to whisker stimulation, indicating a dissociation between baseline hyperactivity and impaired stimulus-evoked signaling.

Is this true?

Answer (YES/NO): YES